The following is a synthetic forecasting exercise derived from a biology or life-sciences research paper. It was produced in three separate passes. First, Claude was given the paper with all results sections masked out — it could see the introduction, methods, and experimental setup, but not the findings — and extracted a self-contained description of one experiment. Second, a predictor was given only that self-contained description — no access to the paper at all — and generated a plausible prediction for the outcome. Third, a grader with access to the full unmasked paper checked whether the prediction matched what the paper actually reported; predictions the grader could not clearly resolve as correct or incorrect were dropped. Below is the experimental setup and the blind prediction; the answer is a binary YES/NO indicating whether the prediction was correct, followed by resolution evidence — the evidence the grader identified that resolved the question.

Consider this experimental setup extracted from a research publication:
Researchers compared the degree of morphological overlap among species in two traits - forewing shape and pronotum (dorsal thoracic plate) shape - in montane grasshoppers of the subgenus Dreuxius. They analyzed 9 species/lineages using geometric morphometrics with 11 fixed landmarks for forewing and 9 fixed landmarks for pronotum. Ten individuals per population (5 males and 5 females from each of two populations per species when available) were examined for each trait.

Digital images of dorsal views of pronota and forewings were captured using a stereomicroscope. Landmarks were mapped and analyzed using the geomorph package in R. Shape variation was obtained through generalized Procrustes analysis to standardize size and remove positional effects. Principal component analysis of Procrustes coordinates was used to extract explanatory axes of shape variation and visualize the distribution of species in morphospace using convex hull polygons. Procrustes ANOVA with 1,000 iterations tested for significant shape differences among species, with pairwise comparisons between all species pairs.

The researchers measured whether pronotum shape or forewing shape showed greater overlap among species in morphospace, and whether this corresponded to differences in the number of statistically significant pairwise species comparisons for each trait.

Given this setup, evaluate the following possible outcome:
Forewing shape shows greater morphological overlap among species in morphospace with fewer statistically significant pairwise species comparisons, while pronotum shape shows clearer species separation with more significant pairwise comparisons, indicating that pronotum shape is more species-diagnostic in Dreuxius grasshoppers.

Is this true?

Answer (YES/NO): NO